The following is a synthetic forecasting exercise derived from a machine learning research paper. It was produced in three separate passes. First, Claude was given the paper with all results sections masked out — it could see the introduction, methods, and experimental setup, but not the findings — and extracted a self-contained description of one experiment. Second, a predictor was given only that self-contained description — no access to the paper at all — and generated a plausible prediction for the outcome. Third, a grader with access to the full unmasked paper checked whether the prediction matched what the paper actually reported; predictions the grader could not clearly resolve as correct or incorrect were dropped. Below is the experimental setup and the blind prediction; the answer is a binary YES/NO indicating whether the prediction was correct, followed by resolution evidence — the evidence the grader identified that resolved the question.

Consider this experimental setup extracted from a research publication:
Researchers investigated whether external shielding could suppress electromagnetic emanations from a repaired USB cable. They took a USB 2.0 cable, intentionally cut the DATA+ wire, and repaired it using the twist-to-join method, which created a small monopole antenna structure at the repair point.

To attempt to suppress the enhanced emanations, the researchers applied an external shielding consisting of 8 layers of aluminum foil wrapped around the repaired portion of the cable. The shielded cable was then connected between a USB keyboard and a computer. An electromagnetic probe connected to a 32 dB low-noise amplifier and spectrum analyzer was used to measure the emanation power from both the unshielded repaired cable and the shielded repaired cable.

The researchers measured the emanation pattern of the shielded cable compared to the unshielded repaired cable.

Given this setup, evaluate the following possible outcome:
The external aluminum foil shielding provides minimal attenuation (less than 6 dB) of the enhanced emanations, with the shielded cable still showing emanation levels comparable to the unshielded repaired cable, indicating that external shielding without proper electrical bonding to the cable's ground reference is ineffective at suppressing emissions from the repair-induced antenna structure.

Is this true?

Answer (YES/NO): NO